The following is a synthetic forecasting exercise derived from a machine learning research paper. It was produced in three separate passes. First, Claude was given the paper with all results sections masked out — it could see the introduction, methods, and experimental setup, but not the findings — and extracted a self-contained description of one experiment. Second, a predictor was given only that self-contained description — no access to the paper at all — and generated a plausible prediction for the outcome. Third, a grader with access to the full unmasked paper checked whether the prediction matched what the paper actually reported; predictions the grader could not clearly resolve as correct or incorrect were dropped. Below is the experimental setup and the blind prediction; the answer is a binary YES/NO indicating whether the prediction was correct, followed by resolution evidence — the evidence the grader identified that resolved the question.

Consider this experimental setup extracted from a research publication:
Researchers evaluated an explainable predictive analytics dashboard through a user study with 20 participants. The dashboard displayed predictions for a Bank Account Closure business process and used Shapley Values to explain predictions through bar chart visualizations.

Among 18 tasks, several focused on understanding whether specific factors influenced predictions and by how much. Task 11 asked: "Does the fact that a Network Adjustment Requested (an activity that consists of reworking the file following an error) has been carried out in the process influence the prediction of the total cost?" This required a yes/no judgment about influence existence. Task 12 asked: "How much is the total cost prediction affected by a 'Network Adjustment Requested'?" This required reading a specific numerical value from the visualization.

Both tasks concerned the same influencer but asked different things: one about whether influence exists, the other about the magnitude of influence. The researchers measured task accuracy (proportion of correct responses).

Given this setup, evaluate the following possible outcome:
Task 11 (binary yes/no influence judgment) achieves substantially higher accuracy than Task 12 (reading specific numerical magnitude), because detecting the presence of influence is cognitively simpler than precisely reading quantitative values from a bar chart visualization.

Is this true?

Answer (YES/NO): YES